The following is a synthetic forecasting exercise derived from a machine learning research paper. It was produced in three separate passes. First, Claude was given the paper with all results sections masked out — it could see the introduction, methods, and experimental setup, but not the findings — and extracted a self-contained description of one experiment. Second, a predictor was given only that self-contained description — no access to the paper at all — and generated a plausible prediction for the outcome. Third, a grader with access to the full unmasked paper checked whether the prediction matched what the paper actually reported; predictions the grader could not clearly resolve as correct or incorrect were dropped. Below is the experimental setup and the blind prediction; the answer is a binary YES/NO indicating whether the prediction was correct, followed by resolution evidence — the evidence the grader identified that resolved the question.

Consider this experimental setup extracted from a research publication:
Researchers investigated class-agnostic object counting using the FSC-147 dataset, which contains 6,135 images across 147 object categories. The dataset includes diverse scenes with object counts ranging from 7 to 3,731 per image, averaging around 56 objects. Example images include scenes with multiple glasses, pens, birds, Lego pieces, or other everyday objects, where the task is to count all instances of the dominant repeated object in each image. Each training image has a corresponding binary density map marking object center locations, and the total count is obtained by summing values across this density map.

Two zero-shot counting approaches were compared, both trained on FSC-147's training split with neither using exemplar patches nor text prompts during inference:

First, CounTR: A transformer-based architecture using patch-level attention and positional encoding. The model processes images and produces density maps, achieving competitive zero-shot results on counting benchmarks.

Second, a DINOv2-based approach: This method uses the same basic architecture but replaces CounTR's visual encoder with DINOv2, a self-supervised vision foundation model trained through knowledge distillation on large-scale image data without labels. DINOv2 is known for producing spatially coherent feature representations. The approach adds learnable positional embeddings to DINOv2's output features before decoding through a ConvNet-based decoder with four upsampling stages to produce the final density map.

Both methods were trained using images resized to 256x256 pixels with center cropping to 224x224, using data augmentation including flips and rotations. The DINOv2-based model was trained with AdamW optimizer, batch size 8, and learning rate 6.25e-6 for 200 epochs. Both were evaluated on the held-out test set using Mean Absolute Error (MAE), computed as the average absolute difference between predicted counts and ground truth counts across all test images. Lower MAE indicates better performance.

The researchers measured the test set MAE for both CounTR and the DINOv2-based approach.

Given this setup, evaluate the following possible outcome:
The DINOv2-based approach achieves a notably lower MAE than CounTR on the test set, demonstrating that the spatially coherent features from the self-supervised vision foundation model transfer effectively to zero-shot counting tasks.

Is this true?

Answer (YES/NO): NO